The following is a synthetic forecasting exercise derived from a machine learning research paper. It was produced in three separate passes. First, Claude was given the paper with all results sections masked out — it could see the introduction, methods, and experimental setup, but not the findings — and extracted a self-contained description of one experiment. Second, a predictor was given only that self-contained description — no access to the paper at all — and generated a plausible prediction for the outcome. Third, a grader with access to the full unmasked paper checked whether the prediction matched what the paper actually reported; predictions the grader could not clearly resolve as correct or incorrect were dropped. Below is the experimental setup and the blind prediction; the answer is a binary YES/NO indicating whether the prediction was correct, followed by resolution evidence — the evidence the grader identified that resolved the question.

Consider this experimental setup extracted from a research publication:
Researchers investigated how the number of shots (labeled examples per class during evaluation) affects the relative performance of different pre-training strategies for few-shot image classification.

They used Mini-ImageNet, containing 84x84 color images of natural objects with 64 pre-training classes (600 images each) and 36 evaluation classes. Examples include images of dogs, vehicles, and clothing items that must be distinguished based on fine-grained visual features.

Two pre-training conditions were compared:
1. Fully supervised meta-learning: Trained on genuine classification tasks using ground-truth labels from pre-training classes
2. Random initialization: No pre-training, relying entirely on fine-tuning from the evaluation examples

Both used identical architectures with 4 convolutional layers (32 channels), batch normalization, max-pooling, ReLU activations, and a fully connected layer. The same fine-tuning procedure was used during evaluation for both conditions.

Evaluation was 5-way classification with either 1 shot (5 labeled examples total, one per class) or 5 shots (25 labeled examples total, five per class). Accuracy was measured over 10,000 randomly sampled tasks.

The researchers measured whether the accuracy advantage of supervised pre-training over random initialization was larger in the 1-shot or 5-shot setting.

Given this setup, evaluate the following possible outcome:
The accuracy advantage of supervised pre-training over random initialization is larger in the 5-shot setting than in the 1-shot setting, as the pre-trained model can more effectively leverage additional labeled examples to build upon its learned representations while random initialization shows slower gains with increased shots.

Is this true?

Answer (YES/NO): YES